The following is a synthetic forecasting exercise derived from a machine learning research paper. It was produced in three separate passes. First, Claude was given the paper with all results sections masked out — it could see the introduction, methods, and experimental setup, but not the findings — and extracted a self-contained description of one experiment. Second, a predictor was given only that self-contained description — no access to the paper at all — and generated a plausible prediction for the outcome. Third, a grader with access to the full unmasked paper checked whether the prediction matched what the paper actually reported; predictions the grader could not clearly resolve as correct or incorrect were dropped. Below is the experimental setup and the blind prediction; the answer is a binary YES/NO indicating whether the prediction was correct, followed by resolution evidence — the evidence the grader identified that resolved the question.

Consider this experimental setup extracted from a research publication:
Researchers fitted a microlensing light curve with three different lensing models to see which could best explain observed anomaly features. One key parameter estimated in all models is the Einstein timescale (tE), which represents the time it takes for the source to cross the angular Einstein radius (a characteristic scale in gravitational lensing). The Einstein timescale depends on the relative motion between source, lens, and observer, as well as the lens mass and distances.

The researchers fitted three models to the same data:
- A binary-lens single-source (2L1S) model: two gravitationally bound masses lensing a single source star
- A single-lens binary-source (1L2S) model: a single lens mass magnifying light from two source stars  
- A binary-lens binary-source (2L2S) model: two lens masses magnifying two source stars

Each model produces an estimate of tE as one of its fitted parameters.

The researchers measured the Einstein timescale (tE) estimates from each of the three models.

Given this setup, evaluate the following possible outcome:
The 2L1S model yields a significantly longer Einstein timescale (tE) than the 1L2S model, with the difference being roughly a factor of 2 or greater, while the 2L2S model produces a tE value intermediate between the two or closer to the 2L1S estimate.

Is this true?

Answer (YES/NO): NO